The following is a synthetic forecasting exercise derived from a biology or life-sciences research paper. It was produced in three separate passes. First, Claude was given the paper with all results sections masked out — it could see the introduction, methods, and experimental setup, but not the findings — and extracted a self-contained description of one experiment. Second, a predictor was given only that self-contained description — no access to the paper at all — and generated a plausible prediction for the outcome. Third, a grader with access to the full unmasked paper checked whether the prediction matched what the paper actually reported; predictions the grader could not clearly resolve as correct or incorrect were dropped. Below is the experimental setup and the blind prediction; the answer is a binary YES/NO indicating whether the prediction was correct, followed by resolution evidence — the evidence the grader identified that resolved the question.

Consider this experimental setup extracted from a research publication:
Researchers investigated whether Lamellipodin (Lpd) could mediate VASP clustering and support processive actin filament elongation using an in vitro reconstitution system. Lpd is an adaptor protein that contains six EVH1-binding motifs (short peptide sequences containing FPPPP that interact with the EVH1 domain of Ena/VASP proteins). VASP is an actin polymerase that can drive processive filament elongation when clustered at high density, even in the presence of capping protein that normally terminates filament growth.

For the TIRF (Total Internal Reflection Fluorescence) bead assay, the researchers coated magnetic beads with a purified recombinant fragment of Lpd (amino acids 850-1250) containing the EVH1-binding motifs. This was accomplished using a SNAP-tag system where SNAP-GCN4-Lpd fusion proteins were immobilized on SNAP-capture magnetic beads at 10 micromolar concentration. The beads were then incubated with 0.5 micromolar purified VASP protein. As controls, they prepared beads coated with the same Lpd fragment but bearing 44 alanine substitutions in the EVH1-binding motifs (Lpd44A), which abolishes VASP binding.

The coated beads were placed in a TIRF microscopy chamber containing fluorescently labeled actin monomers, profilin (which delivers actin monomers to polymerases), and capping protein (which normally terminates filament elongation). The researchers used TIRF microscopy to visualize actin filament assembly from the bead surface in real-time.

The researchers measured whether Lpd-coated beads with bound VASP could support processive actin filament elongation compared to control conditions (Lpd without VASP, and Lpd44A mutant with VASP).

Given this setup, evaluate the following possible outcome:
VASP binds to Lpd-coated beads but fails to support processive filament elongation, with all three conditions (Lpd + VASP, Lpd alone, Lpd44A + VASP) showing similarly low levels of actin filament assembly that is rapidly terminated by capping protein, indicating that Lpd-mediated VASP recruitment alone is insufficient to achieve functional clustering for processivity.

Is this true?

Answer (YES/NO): NO